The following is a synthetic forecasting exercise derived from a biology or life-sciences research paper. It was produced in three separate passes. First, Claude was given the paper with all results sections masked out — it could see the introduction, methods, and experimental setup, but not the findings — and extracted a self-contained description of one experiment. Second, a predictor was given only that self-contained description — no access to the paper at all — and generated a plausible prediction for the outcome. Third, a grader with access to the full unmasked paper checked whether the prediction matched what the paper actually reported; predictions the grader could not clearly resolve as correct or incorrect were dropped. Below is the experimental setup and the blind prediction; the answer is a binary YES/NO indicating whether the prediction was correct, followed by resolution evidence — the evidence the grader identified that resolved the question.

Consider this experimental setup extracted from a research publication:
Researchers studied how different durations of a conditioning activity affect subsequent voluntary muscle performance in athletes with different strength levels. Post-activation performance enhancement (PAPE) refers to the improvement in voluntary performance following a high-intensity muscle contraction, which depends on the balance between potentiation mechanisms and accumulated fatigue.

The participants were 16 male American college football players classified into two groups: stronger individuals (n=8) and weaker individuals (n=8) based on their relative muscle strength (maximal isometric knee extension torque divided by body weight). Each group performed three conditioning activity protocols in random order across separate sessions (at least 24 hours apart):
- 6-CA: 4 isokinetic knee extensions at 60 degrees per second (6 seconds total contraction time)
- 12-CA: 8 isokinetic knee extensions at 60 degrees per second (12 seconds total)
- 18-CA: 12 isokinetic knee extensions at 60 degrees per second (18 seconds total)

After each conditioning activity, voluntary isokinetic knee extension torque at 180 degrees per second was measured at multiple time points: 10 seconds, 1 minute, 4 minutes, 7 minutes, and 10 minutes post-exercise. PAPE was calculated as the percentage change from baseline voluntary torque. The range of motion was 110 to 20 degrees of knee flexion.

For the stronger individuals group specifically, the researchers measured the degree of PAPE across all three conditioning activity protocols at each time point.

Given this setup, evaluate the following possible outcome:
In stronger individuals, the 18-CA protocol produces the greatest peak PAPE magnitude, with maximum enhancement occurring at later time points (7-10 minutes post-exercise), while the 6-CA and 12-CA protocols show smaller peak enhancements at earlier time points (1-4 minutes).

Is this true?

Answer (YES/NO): NO